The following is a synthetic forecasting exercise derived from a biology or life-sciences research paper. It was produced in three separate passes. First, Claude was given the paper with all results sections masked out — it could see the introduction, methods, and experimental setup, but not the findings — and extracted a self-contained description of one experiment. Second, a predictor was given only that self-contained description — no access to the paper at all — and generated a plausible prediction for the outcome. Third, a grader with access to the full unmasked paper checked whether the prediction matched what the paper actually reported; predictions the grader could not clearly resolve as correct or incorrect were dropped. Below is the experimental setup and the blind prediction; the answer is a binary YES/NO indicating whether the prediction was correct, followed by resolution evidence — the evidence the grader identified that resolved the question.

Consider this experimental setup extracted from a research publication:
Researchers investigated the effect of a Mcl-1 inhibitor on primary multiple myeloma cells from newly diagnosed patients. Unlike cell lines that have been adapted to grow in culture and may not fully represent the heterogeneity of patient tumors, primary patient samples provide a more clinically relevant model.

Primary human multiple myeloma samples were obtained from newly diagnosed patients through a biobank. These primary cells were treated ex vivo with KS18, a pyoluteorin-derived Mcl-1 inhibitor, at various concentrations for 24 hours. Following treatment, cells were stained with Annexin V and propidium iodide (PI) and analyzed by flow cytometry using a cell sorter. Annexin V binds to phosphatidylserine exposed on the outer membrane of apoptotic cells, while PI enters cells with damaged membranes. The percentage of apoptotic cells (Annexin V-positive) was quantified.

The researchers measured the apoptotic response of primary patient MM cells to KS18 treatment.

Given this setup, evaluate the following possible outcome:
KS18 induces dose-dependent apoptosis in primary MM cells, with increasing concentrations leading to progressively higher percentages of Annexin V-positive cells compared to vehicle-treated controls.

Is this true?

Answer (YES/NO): NO